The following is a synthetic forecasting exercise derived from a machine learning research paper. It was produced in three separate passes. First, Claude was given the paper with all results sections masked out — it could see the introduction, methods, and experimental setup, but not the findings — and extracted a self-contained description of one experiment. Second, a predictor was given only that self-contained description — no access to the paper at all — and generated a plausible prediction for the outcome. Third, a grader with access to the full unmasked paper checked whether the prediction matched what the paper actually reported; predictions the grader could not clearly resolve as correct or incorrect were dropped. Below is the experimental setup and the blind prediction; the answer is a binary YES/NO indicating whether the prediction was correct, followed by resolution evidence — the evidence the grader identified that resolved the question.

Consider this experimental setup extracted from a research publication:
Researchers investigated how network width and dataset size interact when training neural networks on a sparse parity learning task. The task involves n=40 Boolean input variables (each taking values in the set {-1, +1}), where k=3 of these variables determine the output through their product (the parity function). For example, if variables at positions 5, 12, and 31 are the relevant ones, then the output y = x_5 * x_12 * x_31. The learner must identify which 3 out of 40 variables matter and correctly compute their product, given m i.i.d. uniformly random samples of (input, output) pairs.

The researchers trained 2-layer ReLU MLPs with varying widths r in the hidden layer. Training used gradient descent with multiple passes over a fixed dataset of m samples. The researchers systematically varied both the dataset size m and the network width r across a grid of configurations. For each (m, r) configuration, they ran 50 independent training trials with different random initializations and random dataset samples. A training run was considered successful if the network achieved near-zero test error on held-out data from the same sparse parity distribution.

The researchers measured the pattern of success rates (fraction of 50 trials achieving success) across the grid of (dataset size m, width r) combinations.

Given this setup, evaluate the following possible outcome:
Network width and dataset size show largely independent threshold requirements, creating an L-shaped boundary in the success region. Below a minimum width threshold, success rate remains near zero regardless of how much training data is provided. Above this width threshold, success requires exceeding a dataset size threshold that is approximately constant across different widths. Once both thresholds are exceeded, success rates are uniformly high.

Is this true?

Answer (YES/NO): NO